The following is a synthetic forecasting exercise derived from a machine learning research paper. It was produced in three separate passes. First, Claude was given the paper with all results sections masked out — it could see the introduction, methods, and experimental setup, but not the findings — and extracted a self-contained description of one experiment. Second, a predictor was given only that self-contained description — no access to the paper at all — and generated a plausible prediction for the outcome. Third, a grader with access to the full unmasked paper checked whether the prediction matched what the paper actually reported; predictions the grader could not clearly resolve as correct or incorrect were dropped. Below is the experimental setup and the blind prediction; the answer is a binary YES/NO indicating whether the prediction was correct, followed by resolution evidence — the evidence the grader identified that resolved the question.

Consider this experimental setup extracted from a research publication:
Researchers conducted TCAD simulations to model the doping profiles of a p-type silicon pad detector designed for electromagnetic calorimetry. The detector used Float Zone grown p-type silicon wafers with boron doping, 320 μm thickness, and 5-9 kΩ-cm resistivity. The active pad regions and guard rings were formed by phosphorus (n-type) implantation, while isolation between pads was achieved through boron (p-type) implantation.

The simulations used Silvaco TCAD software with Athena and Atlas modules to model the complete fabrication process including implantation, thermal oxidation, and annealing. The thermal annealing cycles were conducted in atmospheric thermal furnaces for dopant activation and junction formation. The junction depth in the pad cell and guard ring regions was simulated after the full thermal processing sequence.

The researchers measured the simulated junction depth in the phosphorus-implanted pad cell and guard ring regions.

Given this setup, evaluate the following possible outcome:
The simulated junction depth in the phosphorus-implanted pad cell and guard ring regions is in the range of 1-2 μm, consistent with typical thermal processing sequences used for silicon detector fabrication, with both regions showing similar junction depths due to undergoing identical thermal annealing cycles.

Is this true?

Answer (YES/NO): YES